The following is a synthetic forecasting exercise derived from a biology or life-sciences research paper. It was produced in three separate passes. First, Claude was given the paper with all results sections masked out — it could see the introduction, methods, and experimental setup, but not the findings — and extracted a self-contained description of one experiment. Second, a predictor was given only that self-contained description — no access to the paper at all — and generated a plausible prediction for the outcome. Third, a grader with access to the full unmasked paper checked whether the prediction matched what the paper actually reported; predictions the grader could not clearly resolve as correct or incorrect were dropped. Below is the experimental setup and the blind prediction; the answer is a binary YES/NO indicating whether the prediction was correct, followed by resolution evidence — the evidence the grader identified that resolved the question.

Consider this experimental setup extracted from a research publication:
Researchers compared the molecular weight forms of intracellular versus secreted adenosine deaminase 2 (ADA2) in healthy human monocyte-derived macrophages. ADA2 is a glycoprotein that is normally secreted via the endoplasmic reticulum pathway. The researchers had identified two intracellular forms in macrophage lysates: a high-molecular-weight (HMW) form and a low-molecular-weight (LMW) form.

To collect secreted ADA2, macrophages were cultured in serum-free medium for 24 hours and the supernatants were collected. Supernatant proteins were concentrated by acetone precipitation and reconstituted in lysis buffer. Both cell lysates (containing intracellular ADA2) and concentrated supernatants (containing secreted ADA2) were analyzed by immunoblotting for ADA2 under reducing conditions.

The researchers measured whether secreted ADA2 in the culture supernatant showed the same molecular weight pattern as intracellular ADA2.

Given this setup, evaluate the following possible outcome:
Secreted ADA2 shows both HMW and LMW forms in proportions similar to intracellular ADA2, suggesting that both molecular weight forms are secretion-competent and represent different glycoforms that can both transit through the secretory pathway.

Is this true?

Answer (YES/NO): NO